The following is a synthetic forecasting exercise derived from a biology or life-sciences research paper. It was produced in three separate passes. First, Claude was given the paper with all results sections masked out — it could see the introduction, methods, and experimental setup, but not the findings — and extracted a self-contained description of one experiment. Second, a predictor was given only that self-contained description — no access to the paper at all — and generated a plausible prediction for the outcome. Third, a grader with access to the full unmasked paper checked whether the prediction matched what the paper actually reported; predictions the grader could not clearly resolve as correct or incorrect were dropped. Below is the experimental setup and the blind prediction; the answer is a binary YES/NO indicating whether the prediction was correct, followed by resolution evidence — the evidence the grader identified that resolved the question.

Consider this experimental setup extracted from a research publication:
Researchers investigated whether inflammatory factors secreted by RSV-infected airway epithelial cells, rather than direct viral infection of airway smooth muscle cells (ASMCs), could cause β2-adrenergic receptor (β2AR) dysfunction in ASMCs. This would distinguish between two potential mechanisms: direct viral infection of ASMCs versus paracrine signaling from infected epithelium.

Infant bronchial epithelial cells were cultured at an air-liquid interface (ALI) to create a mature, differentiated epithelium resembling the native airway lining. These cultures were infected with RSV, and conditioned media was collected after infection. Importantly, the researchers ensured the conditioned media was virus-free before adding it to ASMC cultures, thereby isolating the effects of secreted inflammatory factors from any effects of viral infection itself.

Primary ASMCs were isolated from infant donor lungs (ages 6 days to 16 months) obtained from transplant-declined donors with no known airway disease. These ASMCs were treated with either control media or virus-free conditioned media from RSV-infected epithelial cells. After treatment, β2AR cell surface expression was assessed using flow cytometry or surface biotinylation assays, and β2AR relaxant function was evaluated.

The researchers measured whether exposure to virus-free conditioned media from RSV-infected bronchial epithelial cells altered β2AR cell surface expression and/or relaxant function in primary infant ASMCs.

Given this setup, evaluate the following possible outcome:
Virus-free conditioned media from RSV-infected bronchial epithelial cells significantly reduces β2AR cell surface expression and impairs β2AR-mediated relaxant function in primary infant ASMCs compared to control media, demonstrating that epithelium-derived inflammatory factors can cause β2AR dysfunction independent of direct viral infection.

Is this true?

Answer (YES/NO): YES